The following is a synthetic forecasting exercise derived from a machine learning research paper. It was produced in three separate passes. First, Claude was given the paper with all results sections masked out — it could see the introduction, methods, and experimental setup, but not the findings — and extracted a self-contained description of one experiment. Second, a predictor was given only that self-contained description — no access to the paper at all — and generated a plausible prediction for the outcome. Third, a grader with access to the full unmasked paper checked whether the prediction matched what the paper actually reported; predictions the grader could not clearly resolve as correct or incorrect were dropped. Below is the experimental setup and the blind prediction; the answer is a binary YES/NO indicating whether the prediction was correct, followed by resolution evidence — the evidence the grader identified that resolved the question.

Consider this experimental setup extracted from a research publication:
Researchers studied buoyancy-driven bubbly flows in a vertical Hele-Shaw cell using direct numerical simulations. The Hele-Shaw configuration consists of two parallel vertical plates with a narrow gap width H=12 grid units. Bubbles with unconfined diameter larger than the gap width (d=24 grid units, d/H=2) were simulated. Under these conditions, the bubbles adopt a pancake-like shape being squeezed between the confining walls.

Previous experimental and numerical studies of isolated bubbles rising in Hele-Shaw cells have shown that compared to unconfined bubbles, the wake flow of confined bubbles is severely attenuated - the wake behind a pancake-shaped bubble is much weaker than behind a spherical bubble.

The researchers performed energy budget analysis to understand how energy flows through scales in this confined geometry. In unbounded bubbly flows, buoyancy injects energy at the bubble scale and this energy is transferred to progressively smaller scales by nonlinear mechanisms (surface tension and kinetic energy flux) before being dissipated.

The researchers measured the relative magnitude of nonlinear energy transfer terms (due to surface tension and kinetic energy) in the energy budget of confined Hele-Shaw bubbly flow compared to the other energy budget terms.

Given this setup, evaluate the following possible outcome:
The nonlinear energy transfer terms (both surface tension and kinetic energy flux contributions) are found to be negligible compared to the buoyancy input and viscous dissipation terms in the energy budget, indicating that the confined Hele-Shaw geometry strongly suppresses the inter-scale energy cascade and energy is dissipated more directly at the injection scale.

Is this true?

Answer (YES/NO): YES